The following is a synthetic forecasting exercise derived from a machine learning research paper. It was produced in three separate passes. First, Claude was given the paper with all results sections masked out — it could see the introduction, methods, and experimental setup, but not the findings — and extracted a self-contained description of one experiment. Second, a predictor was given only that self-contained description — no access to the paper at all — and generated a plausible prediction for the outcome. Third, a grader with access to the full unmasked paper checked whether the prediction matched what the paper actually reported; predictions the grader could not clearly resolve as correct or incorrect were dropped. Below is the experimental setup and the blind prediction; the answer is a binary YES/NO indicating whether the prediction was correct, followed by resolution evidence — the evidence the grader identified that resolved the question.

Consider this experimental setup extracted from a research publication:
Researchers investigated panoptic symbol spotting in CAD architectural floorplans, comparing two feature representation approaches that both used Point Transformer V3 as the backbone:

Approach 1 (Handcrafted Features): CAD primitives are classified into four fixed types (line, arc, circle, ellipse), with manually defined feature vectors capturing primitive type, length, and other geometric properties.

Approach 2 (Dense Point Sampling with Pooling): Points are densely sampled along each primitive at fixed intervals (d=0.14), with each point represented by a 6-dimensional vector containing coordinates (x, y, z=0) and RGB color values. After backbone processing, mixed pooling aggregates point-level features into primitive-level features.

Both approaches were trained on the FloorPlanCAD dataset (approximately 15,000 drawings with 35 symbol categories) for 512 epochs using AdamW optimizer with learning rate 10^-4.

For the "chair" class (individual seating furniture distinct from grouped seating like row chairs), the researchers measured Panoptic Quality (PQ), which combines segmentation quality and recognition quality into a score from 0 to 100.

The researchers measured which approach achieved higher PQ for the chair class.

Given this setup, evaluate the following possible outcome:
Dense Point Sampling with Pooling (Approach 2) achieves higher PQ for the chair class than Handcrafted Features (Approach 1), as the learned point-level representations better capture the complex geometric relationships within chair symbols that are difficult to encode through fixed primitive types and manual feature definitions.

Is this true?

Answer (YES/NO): NO